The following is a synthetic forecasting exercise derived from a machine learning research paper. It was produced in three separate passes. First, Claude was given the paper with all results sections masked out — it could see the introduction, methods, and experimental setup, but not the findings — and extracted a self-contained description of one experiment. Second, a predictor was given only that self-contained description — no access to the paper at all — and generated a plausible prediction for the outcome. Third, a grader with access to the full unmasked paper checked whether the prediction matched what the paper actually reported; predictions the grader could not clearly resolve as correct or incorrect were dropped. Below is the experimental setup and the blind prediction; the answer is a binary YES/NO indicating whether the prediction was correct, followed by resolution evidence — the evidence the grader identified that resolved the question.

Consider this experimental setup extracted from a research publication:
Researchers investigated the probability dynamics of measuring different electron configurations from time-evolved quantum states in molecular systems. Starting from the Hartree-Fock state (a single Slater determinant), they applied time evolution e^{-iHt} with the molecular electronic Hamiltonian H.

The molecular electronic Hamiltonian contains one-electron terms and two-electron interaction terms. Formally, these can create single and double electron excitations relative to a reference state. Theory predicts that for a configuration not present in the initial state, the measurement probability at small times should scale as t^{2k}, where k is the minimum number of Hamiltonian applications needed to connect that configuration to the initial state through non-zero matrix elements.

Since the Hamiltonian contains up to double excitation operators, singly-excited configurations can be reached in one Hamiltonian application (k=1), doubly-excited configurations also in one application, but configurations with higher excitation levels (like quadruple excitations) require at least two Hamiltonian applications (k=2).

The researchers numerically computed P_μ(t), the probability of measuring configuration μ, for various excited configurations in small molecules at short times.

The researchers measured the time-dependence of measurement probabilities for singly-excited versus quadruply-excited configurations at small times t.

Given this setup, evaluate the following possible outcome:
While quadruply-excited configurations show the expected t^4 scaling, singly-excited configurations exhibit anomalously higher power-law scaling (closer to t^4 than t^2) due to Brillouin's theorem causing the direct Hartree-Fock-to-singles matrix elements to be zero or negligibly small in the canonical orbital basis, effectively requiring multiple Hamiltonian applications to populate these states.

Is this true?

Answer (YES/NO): NO